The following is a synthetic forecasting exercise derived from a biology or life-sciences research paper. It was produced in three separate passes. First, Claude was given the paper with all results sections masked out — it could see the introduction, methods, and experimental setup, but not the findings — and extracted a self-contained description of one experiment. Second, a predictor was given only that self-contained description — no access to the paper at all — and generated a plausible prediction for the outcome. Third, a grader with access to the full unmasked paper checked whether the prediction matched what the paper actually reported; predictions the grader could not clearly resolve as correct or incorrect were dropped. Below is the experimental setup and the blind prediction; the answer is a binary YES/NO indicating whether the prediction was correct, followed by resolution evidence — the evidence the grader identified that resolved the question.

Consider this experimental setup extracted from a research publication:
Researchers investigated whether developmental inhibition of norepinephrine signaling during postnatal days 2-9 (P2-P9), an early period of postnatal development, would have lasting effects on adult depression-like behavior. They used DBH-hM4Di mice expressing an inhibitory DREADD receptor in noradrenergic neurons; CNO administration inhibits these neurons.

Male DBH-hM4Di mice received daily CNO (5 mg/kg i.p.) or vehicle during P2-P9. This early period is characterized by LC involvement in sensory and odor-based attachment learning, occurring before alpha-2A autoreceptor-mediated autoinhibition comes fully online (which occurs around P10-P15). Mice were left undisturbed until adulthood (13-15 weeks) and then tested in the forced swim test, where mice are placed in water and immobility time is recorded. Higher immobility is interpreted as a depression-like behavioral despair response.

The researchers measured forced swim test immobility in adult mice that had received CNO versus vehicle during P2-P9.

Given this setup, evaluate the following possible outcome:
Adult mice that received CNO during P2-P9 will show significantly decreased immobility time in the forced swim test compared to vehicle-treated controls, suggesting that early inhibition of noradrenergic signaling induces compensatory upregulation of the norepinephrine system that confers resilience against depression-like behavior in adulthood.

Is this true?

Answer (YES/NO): NO